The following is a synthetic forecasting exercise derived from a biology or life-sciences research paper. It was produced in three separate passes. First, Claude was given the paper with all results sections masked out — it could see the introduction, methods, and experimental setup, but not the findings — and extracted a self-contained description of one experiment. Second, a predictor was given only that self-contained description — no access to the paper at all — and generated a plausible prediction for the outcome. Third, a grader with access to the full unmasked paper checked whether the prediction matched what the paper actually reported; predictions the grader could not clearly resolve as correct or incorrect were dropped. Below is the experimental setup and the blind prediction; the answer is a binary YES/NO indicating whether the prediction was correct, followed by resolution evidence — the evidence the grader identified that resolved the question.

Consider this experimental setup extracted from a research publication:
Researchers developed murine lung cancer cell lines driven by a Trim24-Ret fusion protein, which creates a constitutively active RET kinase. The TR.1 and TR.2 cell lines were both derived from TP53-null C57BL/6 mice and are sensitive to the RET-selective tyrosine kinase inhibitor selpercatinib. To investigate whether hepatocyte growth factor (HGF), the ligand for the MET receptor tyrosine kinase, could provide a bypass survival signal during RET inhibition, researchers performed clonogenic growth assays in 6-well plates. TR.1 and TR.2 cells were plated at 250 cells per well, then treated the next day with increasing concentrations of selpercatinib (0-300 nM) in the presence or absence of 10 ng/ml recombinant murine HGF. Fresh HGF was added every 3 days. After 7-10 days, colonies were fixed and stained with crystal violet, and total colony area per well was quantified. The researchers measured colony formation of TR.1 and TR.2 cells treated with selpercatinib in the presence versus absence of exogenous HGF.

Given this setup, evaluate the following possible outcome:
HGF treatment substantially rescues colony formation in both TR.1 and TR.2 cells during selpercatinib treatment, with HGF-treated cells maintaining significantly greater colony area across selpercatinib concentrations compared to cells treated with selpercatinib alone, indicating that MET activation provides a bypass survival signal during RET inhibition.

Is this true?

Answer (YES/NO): YES